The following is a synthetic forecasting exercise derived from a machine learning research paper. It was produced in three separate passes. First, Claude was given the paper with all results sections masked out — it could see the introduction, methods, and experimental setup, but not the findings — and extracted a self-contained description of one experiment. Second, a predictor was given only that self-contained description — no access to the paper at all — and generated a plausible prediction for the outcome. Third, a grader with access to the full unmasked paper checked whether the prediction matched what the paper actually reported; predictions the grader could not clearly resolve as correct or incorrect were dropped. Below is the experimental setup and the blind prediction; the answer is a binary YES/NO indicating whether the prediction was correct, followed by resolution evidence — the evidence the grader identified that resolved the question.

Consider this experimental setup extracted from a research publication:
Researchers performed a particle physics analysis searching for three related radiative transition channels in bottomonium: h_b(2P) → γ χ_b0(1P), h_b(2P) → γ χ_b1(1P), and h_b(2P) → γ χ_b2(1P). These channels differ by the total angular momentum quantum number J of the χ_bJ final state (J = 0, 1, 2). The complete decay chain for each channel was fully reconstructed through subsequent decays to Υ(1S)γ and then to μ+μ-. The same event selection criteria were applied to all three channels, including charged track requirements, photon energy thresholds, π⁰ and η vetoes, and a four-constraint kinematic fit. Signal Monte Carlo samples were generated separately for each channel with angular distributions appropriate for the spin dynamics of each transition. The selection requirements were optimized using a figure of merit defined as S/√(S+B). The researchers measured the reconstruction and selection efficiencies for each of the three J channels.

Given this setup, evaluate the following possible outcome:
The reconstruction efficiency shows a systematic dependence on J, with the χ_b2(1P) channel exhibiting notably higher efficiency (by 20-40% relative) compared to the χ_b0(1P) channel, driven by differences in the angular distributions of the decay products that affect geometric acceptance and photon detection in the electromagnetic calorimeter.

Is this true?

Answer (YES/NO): NO